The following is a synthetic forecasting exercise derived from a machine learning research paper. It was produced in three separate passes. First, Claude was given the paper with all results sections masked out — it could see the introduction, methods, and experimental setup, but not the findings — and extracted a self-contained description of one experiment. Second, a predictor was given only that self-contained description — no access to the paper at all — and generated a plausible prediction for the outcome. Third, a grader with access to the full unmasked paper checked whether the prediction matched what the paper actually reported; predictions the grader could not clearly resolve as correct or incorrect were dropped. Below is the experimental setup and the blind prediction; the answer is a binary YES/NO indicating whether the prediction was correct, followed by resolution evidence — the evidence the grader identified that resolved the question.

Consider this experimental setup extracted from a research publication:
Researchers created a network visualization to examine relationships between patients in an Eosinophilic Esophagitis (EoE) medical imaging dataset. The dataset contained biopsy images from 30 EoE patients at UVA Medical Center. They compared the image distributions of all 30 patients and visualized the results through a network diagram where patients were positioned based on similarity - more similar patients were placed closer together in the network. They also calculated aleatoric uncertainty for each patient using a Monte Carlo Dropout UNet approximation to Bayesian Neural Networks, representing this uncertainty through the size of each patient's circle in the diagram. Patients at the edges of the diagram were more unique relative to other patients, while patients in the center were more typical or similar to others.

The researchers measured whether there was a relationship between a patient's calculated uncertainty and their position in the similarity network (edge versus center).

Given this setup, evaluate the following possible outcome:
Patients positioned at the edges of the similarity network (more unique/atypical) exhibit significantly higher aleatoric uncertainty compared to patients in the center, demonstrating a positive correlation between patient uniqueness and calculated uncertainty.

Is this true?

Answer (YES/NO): NO